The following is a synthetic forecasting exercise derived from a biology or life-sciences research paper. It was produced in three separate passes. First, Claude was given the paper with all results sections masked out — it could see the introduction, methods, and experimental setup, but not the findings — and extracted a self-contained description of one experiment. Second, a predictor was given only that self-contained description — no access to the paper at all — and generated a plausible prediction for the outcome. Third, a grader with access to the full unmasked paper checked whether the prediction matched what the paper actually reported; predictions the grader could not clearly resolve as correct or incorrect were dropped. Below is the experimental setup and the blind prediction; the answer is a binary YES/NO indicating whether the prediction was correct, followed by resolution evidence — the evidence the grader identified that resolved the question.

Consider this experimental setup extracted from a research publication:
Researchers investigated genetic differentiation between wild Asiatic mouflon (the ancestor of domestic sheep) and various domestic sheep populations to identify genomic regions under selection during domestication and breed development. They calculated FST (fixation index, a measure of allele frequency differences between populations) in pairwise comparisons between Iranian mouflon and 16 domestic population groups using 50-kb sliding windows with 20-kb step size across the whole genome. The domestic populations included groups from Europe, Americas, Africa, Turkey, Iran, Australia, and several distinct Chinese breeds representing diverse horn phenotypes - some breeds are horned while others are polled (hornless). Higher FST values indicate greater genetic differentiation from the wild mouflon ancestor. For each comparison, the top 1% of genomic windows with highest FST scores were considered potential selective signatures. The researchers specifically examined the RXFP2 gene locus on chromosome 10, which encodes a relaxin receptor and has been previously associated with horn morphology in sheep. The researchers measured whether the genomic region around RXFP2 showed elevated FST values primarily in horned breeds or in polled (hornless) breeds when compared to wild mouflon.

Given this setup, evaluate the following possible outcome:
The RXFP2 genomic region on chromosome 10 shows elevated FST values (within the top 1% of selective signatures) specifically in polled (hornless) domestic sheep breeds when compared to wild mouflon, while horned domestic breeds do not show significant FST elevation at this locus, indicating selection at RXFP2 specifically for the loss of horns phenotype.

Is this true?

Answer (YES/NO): NO